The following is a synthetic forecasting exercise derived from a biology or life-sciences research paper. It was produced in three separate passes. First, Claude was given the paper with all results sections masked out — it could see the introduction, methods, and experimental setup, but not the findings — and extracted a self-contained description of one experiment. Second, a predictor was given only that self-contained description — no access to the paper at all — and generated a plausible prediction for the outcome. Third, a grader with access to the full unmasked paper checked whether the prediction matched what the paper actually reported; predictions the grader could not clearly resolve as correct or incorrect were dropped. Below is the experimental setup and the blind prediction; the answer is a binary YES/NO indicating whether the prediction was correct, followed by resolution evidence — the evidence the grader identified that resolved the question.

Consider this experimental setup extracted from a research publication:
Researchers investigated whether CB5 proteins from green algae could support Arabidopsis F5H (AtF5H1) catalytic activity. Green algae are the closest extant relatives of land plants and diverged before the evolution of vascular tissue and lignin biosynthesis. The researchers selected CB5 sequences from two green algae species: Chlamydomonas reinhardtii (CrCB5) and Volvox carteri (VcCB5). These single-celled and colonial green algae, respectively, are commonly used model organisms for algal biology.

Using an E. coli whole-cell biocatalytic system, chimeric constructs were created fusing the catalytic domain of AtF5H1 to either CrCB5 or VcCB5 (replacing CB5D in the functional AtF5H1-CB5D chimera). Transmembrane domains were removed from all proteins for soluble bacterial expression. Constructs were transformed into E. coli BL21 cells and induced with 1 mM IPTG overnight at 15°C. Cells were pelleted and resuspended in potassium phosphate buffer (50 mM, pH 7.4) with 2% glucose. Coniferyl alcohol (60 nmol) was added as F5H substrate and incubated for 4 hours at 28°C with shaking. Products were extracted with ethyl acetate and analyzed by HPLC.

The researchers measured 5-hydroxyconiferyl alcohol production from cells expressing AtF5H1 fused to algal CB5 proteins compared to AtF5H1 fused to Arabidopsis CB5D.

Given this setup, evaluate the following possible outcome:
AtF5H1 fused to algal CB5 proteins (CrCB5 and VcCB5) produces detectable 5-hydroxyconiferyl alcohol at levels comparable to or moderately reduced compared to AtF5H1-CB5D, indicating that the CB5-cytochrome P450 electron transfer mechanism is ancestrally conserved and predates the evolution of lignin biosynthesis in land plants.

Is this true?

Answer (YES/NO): NO